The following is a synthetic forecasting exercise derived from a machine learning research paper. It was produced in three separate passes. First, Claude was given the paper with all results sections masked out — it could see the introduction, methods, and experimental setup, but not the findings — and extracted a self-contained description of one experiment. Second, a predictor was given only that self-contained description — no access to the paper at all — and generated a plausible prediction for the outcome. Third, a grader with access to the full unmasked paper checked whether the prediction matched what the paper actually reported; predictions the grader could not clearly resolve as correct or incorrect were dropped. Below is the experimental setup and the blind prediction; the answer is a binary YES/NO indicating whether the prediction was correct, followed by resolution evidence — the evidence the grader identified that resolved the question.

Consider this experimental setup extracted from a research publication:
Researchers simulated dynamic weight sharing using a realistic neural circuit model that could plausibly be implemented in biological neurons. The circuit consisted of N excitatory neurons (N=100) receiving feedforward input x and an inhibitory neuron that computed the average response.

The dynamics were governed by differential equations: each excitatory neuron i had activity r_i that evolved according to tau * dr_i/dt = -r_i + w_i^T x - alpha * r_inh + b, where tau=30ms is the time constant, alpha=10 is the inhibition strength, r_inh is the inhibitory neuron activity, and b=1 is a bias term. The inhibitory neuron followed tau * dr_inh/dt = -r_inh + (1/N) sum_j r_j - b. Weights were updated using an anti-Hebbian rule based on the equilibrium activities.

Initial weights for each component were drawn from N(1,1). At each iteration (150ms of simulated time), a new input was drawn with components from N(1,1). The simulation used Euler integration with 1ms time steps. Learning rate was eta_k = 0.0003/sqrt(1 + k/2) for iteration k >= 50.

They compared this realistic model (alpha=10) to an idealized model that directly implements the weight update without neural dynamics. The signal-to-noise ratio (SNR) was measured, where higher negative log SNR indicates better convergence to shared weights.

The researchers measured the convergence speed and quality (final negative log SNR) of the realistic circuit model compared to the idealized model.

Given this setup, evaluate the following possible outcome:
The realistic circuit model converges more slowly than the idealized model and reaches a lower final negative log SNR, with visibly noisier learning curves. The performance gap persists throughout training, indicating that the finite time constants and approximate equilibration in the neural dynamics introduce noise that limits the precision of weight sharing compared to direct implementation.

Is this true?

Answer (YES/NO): NO